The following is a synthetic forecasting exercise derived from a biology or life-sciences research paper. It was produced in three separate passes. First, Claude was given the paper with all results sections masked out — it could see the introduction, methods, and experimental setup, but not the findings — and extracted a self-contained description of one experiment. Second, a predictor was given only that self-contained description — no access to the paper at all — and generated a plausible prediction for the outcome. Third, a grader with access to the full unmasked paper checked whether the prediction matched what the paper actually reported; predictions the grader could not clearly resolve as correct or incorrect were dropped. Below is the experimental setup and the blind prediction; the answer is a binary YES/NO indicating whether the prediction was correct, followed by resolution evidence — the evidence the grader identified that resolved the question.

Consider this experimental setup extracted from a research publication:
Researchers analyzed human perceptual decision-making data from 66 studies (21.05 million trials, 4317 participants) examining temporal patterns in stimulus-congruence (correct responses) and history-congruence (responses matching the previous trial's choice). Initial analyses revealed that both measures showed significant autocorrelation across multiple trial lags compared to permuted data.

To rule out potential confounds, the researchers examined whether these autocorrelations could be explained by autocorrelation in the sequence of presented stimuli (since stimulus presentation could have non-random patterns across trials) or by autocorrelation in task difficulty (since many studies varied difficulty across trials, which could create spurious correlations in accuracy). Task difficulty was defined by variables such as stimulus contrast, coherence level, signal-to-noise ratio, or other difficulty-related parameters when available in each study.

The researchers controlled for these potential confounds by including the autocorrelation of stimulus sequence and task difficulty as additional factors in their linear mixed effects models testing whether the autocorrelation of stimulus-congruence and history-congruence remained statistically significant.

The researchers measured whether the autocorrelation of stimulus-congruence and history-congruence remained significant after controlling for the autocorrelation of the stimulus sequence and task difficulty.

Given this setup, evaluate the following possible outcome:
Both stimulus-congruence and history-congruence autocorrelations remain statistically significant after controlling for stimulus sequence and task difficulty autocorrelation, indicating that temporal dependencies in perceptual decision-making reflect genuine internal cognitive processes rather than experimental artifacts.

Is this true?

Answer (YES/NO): YES